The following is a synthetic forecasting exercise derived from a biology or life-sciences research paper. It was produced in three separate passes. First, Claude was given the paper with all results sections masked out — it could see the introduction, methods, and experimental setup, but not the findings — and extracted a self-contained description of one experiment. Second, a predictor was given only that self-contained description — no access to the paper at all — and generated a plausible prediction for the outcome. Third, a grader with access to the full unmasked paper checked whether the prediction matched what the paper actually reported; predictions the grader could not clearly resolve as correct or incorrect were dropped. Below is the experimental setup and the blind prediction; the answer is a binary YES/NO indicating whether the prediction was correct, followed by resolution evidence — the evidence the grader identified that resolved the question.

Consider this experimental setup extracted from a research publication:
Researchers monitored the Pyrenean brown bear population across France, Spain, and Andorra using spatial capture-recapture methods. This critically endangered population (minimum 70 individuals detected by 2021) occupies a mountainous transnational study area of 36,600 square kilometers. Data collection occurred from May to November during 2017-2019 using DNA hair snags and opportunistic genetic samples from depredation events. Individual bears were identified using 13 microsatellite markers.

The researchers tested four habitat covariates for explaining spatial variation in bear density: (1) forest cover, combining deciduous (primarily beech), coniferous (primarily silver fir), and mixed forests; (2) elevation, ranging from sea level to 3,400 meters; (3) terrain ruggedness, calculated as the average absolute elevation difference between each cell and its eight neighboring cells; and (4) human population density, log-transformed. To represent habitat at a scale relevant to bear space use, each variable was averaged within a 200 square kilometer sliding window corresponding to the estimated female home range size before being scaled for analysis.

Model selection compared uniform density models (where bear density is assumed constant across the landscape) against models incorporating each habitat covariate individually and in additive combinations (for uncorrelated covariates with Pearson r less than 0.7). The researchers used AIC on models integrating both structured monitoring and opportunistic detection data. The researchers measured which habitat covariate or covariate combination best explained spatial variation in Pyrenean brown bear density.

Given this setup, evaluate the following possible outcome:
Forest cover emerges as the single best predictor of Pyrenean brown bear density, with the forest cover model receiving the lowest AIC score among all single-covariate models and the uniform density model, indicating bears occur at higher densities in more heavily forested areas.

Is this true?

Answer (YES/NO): NO